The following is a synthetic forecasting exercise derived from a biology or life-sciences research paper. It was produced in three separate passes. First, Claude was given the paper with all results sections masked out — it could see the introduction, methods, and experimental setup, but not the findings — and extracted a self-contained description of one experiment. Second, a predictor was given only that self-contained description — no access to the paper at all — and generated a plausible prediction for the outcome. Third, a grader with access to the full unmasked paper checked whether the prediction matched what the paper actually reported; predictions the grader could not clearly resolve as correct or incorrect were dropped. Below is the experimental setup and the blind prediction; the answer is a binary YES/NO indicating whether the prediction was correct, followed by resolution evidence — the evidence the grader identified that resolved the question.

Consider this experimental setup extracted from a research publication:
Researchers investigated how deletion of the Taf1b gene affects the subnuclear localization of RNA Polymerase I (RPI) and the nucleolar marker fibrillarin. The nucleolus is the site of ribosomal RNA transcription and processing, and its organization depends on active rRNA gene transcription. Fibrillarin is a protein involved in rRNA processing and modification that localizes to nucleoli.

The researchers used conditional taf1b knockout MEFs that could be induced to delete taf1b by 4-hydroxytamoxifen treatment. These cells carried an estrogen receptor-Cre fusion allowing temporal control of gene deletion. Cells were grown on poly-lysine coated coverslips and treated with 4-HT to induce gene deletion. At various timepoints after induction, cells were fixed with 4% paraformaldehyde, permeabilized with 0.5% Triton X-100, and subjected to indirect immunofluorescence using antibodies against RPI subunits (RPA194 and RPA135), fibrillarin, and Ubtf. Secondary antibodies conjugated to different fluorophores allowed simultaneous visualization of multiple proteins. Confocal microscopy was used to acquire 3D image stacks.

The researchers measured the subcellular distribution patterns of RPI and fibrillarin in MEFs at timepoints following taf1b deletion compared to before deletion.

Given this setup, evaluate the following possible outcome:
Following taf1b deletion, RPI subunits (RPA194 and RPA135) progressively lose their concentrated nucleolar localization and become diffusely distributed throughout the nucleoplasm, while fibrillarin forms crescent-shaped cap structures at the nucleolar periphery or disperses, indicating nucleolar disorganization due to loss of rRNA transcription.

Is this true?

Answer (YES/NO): NO